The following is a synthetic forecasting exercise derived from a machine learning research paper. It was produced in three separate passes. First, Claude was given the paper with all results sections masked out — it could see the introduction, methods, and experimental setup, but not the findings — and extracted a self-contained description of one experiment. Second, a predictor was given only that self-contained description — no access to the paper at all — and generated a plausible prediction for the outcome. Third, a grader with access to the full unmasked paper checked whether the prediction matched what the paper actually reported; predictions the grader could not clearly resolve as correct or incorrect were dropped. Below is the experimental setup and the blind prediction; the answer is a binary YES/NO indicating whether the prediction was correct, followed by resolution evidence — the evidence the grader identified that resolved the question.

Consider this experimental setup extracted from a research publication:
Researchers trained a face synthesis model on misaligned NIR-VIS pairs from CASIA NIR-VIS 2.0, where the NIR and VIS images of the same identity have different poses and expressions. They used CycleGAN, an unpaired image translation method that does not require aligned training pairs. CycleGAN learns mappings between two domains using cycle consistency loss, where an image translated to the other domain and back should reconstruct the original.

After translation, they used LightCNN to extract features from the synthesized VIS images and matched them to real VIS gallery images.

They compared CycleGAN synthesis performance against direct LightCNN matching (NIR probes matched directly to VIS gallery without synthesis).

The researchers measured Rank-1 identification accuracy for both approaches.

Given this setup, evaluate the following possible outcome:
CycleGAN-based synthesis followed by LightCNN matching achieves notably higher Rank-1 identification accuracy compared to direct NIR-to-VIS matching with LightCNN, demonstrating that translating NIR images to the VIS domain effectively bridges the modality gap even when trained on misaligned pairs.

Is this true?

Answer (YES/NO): NO